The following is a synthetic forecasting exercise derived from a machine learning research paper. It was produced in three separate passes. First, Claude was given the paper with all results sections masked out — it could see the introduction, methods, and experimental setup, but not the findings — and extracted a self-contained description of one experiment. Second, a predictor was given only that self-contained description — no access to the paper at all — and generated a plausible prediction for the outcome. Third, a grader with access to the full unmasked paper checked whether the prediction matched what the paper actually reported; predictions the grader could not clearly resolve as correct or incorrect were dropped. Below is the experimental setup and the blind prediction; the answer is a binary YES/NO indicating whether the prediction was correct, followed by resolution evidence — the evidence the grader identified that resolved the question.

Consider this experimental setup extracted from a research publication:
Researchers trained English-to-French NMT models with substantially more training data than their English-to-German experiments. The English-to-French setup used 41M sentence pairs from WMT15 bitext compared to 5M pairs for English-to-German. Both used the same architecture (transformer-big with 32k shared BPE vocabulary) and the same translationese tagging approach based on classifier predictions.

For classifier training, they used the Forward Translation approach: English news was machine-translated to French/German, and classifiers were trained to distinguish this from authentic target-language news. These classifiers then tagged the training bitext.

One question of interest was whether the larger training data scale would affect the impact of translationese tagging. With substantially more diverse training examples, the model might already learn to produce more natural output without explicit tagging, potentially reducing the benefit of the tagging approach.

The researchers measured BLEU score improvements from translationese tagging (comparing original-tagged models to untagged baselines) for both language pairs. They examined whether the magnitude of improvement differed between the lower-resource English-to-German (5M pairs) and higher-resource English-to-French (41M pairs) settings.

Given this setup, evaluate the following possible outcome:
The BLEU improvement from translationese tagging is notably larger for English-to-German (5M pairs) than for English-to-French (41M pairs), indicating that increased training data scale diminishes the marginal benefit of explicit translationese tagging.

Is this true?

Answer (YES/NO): NO